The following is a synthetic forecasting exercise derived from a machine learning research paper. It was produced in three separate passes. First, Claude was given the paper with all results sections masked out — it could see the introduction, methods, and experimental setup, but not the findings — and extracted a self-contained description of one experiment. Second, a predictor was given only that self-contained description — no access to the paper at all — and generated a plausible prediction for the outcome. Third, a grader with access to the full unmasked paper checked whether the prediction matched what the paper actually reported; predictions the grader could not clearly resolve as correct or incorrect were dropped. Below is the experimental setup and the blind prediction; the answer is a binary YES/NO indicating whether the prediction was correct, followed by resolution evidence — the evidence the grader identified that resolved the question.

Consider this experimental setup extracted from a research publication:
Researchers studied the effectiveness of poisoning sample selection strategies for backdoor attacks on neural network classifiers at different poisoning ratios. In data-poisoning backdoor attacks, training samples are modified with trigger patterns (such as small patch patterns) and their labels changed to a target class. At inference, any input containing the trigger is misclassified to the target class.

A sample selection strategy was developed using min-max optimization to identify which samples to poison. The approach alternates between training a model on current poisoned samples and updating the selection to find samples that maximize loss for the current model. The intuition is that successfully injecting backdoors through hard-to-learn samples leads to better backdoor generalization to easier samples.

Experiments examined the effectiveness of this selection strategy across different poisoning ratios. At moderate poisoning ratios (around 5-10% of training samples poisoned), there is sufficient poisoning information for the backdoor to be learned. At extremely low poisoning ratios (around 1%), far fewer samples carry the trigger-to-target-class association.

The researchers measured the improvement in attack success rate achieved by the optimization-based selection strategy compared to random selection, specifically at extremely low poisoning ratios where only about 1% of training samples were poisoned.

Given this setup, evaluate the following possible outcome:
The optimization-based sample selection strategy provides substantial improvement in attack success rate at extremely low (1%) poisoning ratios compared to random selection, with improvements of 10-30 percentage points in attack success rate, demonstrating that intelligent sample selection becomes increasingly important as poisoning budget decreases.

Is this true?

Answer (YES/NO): NO